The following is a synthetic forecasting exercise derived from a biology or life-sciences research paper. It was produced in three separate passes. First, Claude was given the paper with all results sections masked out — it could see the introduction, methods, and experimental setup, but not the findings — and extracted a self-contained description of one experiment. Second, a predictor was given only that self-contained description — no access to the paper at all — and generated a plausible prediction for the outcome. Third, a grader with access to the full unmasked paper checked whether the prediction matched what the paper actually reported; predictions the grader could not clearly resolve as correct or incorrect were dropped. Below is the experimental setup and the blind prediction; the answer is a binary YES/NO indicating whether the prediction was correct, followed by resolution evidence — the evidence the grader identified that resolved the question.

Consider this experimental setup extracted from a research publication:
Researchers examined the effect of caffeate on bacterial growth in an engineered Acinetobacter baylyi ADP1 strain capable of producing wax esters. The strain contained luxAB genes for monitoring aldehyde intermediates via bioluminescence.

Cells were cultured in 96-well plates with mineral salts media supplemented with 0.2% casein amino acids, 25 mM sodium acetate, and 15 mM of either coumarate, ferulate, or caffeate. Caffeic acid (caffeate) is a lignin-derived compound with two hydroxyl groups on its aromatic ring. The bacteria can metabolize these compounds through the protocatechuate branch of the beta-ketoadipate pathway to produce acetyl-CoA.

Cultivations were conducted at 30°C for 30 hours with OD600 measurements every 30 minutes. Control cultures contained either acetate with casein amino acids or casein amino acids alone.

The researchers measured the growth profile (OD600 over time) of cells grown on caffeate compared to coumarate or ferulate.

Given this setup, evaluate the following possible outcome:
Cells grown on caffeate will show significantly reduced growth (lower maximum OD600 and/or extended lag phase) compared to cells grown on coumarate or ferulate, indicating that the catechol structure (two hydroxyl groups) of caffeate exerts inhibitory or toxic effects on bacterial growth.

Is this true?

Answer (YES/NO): YES